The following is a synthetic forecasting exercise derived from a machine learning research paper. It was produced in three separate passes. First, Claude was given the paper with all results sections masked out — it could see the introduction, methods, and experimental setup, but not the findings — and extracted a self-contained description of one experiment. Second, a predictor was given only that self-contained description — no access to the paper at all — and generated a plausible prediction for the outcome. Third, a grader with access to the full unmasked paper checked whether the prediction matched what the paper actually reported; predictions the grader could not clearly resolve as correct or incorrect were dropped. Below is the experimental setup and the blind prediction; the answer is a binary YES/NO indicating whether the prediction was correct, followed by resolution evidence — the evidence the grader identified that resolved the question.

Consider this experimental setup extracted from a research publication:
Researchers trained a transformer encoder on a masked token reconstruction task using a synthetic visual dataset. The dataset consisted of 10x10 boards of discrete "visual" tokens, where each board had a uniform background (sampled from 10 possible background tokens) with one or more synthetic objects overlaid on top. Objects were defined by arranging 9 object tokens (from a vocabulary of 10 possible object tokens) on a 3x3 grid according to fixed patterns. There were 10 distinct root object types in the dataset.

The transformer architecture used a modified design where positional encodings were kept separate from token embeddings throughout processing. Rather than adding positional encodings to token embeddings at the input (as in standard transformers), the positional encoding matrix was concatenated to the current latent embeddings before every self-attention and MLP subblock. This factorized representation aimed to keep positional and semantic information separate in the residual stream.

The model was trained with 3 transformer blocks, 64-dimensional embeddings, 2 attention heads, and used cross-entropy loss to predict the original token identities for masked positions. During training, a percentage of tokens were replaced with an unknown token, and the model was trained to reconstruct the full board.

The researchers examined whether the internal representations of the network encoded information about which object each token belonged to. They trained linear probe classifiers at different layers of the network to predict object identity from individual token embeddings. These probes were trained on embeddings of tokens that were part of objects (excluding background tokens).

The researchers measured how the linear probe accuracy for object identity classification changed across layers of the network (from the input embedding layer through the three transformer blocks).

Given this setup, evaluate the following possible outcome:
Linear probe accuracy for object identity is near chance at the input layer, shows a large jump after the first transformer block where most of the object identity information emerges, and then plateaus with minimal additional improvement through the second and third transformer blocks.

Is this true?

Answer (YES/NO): NO